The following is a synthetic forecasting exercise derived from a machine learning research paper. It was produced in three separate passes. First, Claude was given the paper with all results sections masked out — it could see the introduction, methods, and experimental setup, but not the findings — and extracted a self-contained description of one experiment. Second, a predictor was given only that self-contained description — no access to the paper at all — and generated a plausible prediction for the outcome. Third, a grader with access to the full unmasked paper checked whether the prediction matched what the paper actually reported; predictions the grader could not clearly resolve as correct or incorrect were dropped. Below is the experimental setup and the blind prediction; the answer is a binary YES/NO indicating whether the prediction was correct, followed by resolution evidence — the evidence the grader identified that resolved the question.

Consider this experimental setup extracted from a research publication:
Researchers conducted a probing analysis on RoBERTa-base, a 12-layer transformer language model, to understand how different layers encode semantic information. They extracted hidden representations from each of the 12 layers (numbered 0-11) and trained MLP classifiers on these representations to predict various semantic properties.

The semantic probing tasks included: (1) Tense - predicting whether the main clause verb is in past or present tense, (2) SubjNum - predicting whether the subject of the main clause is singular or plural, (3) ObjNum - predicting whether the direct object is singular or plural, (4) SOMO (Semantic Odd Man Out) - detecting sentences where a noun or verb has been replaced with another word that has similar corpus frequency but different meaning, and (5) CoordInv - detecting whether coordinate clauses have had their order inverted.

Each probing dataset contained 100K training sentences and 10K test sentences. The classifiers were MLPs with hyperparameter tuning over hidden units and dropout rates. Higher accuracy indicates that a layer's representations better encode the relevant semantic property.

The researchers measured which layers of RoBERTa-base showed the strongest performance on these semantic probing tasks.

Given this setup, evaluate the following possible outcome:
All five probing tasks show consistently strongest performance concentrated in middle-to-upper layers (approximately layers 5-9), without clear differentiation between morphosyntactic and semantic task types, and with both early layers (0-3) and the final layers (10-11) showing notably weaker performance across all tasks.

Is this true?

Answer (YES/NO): NO